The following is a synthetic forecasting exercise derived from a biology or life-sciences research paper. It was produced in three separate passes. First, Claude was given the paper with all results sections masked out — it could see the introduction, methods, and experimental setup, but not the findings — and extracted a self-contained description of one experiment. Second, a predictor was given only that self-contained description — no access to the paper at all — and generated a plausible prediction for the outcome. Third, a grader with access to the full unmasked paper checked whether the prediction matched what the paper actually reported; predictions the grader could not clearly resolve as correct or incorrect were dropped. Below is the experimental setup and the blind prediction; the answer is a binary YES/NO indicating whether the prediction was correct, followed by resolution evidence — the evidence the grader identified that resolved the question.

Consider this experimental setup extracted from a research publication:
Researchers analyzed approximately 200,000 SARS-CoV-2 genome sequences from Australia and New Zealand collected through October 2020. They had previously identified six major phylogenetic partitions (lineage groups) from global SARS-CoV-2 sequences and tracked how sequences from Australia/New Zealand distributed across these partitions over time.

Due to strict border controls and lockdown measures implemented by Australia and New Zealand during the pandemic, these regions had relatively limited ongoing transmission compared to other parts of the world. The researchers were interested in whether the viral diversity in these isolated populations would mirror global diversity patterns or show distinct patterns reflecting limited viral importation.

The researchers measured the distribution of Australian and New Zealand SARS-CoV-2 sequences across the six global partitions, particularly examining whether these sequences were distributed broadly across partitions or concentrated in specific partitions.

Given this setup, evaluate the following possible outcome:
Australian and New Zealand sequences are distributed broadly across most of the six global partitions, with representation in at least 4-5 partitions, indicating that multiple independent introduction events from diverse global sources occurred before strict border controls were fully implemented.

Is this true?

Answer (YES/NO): NO